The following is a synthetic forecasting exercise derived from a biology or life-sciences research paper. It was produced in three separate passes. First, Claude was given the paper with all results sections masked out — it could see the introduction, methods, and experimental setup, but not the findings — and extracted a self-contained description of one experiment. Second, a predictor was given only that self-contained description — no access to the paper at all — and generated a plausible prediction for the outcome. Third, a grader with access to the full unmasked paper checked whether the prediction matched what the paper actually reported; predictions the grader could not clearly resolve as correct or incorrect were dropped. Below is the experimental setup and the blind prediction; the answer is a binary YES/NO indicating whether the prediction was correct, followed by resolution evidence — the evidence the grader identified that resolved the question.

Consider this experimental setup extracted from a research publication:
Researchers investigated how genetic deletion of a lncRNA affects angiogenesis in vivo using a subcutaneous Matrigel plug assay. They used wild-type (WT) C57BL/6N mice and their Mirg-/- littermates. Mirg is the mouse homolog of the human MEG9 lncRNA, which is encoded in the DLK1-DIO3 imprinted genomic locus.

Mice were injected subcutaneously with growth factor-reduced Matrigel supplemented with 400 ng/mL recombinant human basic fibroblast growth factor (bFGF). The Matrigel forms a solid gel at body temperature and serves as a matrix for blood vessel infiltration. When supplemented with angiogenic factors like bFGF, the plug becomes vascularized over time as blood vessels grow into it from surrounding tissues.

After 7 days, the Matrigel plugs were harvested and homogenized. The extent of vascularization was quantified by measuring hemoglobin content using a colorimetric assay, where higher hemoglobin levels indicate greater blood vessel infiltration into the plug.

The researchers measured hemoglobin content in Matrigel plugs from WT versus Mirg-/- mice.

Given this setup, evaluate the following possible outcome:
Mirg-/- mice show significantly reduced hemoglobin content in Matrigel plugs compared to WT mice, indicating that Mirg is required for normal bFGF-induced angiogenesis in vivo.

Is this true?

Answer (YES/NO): NO